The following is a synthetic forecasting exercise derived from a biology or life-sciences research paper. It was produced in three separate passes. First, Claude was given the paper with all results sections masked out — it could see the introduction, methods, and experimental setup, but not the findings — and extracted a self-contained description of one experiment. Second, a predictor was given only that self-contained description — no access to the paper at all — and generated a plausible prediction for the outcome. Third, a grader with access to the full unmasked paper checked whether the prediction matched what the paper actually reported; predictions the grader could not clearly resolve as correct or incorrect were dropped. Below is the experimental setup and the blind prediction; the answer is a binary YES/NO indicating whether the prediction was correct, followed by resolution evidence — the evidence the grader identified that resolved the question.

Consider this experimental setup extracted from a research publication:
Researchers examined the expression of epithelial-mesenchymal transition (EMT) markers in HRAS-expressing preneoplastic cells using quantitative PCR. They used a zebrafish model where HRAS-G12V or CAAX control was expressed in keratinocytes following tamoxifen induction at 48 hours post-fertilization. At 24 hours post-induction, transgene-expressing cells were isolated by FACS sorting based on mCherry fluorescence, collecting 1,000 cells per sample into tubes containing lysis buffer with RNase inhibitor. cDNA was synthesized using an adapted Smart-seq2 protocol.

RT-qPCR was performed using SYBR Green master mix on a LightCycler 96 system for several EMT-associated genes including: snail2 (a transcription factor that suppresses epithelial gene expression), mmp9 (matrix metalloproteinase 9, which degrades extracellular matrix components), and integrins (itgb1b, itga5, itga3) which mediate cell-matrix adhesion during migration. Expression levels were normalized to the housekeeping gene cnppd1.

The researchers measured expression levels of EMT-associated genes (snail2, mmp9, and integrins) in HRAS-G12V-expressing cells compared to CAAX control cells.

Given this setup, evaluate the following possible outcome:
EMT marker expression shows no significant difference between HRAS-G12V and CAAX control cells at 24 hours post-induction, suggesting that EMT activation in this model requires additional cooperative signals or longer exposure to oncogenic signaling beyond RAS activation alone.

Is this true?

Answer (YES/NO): NO